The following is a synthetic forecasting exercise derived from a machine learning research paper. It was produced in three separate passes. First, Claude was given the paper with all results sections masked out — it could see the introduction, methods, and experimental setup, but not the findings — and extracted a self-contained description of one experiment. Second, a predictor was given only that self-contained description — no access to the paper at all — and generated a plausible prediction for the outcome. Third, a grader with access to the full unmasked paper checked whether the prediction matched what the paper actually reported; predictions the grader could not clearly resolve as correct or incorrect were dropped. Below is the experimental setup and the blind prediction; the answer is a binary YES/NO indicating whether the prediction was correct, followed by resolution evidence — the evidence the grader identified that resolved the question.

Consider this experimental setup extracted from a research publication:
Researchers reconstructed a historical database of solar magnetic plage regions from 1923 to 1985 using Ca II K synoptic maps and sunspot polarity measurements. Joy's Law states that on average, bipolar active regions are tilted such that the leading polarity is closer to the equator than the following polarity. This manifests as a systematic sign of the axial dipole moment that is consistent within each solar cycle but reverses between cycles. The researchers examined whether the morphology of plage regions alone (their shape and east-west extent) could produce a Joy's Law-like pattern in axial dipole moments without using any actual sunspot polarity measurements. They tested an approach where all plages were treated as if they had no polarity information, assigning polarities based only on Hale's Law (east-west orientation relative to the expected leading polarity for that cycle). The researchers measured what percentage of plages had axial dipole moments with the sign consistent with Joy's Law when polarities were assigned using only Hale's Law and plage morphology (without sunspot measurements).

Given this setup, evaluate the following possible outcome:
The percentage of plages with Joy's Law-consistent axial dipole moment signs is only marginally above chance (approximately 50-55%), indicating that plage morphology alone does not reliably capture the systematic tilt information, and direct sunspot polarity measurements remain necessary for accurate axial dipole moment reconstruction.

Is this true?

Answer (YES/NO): NO